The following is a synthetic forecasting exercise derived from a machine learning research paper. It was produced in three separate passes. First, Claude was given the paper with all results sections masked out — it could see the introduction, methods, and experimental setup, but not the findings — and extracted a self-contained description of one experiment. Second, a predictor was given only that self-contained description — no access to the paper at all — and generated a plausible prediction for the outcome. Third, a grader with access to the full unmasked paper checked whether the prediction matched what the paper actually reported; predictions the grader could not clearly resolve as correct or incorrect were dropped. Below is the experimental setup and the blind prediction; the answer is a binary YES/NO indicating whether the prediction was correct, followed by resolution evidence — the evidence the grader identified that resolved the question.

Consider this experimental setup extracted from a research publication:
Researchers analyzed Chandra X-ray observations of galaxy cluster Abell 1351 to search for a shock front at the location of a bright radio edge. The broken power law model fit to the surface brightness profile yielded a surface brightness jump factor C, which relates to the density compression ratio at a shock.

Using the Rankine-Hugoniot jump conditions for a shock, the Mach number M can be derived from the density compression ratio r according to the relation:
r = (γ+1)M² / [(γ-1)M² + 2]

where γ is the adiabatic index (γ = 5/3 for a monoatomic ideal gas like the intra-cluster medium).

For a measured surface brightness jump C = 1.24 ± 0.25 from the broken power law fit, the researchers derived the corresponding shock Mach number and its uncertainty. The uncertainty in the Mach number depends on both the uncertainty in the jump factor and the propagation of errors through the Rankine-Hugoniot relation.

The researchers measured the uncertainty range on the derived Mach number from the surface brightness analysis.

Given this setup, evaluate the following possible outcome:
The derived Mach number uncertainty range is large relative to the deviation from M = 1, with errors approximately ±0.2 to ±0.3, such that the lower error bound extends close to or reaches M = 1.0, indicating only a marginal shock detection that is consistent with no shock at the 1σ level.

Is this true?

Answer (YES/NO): NO